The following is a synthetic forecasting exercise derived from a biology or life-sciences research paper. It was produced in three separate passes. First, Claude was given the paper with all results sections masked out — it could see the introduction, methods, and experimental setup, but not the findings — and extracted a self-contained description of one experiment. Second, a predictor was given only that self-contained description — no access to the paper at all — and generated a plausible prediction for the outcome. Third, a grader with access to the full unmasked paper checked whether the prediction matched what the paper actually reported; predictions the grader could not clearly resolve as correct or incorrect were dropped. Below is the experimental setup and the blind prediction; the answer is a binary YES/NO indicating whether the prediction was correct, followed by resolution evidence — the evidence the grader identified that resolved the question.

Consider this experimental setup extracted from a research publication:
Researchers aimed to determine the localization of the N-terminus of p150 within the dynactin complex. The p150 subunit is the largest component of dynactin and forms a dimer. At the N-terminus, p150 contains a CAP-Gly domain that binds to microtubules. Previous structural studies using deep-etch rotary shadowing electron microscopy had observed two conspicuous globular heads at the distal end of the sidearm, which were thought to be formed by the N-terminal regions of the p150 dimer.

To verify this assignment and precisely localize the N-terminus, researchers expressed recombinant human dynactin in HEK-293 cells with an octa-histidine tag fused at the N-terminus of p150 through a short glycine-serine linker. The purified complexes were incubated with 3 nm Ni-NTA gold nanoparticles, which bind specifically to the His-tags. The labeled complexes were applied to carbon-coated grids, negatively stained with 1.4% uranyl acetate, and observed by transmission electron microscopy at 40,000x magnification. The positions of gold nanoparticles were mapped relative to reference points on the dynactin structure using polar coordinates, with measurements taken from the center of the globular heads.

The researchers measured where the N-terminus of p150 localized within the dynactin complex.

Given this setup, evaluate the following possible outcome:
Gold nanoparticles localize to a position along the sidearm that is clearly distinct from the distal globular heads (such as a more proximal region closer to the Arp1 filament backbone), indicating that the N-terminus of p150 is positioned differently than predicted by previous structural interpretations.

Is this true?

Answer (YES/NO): NO